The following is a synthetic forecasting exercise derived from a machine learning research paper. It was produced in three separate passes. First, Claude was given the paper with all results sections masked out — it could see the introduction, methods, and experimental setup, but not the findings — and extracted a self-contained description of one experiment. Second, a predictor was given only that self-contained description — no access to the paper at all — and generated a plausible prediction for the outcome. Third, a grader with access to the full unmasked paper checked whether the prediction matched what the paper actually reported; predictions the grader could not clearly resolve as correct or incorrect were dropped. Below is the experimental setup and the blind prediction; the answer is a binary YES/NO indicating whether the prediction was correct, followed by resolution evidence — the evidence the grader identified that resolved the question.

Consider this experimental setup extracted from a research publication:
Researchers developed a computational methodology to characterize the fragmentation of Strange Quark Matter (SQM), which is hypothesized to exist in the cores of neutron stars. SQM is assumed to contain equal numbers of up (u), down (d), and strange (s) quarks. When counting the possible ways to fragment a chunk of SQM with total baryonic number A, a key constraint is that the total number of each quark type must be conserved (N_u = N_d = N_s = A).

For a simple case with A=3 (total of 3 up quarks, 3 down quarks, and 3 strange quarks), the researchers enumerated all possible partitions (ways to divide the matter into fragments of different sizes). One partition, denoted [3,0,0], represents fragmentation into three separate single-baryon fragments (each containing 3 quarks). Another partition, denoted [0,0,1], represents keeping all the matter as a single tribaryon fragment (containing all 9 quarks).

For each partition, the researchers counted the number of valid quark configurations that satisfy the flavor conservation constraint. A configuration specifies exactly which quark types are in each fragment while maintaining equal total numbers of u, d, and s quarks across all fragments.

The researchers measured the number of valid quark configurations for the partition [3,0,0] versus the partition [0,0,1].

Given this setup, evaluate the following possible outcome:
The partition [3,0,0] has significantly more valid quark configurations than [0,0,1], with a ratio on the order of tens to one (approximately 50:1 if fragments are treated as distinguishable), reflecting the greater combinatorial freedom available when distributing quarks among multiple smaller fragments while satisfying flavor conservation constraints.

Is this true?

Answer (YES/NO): NO